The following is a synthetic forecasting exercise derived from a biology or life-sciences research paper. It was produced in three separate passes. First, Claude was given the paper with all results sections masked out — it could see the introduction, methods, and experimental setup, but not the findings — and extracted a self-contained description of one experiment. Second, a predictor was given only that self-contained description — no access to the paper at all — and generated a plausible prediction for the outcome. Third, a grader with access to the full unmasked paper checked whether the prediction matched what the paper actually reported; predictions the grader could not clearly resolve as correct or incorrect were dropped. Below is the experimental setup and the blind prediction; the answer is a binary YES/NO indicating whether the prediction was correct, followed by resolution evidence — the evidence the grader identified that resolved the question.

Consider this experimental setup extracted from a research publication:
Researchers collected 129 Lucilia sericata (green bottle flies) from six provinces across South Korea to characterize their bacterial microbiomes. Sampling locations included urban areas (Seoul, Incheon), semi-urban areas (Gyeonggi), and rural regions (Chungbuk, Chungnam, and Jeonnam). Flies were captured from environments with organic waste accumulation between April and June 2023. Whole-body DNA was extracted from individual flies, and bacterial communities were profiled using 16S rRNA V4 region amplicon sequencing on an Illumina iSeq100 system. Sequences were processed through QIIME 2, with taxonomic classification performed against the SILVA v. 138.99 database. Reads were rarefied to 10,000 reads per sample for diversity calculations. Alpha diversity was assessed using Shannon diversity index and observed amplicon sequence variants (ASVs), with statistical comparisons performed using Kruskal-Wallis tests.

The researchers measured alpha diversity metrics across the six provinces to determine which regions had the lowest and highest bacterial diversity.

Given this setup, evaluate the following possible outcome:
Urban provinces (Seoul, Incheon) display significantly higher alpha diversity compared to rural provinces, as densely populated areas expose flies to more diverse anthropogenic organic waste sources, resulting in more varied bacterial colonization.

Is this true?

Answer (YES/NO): NO